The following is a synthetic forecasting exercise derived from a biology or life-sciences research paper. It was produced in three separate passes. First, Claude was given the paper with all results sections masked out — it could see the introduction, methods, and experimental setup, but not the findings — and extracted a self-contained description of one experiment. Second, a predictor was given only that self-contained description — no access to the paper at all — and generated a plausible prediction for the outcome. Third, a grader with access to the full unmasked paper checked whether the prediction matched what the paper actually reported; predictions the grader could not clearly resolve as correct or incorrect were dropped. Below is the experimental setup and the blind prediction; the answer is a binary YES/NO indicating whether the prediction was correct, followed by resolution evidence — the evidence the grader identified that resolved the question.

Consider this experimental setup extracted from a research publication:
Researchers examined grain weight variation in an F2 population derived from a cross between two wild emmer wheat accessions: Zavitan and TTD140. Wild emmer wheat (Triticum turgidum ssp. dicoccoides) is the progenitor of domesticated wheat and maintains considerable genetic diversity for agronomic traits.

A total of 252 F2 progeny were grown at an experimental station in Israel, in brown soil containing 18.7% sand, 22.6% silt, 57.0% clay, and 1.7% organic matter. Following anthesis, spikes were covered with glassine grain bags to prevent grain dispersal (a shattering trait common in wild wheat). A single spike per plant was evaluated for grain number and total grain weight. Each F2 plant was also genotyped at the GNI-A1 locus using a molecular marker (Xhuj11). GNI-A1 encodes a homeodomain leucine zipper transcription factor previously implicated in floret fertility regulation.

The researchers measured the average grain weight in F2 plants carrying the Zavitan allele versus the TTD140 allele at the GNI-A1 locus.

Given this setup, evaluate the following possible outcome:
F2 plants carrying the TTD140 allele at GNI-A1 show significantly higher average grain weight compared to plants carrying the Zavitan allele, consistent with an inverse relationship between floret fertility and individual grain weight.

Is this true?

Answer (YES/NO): NO